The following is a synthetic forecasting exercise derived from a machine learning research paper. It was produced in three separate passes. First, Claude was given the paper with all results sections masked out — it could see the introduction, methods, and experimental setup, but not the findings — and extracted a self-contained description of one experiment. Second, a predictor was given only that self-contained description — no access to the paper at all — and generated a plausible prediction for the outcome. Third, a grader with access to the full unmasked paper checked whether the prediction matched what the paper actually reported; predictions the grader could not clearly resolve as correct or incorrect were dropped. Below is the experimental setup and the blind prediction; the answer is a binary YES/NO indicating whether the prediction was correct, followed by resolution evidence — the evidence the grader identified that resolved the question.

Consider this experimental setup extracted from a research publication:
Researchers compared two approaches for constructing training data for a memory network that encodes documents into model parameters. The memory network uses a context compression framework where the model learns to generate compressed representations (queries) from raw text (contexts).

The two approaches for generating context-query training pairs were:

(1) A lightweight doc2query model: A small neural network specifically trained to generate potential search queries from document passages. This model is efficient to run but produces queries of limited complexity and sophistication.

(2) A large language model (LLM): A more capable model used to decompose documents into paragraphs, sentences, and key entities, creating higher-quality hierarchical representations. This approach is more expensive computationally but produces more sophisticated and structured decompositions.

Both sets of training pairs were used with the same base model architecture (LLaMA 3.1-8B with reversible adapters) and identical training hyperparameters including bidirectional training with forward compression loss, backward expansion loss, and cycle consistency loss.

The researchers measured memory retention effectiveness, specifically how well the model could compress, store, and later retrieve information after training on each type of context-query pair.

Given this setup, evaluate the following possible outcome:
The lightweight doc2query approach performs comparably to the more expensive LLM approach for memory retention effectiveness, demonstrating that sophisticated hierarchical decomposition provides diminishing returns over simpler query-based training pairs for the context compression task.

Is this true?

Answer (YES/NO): NO